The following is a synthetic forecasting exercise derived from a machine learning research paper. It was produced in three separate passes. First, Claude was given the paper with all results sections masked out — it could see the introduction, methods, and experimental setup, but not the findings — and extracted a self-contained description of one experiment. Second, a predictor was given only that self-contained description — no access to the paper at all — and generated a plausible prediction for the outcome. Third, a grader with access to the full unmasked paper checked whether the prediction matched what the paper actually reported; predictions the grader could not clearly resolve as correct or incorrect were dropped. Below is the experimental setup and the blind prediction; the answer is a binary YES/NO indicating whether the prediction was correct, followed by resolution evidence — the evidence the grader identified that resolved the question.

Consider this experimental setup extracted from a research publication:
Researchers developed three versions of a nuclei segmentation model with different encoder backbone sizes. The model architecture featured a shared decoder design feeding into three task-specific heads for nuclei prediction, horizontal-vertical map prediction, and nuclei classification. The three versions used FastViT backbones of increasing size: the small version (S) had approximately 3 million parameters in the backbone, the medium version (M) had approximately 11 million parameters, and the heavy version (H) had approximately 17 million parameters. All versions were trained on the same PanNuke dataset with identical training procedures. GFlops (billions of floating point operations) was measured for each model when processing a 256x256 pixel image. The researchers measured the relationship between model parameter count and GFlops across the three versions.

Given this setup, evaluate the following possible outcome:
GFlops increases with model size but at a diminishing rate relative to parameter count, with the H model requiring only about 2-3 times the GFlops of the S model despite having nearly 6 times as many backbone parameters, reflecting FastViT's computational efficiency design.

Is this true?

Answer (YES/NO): NO